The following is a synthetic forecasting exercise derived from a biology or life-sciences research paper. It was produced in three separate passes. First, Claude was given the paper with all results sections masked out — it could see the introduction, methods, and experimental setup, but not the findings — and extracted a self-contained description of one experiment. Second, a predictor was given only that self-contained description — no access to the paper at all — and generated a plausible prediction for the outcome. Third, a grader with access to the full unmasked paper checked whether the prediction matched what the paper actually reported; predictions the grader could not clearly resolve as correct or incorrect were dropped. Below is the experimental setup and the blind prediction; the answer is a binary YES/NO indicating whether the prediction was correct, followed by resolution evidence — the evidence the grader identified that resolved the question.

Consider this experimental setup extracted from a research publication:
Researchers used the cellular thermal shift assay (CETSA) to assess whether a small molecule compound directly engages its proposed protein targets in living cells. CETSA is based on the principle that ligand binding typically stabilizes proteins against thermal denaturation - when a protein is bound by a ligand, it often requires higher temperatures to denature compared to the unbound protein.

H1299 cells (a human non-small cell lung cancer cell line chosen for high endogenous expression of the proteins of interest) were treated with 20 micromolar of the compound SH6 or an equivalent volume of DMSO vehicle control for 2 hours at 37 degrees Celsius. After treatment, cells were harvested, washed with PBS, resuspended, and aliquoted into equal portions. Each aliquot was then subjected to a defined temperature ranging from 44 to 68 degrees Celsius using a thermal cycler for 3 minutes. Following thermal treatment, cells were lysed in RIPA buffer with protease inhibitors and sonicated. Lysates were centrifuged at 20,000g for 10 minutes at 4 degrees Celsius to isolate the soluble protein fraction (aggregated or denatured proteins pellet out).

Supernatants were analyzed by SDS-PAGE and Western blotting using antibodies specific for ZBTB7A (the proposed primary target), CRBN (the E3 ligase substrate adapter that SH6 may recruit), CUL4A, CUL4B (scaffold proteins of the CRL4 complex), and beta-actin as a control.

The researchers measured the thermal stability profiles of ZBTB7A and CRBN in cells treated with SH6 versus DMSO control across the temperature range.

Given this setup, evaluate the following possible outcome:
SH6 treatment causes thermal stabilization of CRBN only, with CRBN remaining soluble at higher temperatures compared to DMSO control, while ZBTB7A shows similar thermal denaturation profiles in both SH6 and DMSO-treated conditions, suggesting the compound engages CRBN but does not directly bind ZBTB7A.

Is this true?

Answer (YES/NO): NO